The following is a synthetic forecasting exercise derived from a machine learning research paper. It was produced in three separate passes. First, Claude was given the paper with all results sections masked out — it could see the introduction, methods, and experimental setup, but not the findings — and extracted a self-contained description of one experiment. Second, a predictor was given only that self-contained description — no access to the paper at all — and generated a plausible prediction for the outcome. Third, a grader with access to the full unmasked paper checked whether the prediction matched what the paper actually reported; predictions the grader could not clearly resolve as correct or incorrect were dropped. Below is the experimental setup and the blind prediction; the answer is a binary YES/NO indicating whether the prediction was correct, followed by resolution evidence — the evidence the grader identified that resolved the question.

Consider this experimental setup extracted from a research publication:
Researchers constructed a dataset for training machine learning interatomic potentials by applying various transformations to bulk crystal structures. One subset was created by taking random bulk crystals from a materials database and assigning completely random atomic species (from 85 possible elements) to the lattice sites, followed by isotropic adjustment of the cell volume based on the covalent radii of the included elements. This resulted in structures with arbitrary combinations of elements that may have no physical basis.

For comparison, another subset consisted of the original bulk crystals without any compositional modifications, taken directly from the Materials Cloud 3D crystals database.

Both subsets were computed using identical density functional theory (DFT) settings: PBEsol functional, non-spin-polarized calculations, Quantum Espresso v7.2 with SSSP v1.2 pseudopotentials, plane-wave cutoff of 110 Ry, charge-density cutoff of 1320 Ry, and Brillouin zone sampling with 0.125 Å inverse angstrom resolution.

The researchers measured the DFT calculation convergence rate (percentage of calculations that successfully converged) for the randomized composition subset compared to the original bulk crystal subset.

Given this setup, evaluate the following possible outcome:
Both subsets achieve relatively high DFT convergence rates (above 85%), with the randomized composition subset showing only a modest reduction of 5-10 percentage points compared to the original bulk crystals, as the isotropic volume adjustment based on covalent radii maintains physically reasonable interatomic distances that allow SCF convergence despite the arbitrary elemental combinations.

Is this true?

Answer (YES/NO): NO